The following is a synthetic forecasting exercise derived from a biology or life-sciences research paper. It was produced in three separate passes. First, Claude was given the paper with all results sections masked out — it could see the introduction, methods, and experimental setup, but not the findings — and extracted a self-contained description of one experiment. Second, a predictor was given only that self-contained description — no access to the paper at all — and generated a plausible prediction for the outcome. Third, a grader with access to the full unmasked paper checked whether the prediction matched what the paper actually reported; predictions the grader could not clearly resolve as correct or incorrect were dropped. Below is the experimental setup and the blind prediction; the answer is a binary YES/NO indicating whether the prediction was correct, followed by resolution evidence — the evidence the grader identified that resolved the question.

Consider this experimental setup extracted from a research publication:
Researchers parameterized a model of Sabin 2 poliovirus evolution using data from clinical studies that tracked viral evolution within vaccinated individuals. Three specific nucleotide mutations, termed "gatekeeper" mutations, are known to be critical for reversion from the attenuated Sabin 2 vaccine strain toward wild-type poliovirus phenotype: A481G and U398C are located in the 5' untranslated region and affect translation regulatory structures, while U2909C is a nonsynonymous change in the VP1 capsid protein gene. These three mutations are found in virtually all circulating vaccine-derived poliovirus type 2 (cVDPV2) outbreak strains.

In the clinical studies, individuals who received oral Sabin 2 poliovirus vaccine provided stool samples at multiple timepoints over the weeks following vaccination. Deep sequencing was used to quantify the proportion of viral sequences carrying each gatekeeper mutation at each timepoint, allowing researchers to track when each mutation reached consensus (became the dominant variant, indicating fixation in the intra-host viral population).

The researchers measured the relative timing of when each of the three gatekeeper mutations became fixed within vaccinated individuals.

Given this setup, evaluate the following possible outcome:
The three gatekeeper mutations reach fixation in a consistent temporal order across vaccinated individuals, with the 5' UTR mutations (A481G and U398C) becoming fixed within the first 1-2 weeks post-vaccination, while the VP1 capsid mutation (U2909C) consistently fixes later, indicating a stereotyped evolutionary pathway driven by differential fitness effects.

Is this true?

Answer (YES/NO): NO